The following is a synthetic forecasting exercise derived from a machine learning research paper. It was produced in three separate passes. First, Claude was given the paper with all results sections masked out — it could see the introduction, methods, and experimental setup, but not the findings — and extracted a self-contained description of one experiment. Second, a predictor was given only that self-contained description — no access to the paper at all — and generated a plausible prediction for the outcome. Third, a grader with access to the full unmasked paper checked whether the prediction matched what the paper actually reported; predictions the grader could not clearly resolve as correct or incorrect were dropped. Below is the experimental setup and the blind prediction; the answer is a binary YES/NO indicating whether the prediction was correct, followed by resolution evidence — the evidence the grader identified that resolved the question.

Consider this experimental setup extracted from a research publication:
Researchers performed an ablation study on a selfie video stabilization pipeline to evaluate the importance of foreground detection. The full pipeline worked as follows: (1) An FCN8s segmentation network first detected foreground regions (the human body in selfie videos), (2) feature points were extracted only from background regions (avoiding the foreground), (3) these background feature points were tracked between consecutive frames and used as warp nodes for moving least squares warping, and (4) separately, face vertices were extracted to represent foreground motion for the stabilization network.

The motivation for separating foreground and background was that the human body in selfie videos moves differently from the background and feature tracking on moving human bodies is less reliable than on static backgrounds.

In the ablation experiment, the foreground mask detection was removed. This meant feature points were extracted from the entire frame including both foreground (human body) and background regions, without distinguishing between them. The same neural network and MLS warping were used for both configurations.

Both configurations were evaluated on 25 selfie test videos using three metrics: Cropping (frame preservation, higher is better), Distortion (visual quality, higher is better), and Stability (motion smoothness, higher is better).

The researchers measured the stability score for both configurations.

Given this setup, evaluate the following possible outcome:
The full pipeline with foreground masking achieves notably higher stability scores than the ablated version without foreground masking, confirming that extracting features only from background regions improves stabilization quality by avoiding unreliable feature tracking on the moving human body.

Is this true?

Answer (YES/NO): YES